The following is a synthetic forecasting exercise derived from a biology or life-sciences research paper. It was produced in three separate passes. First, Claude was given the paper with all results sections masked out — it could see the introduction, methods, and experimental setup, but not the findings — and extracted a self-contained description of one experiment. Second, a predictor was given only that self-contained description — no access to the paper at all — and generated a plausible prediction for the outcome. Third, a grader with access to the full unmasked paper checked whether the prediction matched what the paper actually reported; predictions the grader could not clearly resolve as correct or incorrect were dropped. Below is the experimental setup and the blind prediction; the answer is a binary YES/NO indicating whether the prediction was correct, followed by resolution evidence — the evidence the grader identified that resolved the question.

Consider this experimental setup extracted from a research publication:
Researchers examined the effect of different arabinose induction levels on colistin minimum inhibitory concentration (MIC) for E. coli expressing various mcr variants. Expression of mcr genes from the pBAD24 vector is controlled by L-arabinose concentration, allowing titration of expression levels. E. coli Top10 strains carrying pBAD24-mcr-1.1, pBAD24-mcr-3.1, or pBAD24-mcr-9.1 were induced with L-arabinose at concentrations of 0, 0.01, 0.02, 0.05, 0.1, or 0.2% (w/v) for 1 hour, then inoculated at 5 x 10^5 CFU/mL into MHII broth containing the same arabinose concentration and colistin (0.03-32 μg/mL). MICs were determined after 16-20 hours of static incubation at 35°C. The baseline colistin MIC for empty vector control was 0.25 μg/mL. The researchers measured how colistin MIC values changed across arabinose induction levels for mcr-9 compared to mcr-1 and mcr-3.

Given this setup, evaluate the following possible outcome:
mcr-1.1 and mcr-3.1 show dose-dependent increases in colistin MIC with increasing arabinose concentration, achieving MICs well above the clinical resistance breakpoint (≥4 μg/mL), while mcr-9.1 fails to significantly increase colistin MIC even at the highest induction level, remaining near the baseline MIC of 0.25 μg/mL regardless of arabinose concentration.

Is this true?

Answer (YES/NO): NO